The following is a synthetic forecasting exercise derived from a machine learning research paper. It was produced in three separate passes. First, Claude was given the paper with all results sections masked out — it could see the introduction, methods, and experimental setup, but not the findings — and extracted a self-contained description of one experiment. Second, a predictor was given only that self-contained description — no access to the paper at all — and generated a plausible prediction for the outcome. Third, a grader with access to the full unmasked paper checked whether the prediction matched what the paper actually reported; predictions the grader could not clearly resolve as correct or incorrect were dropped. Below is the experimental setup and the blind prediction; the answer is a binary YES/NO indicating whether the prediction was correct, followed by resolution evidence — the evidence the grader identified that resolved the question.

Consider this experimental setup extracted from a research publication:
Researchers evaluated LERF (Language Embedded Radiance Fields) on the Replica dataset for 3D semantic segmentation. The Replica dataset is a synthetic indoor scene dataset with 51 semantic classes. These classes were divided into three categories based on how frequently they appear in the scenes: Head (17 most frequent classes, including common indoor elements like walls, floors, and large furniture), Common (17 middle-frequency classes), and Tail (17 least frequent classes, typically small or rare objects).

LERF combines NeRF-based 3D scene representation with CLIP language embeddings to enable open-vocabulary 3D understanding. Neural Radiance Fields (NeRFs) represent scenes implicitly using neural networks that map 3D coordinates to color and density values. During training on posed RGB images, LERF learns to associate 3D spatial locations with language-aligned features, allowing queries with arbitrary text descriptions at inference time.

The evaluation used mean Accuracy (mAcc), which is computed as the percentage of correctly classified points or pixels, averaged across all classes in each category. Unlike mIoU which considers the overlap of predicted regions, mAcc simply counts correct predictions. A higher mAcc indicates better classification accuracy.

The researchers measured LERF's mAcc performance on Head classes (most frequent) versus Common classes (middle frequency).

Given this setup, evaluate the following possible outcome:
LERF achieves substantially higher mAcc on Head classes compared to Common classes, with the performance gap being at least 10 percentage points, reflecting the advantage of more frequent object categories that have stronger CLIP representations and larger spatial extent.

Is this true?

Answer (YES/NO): NO